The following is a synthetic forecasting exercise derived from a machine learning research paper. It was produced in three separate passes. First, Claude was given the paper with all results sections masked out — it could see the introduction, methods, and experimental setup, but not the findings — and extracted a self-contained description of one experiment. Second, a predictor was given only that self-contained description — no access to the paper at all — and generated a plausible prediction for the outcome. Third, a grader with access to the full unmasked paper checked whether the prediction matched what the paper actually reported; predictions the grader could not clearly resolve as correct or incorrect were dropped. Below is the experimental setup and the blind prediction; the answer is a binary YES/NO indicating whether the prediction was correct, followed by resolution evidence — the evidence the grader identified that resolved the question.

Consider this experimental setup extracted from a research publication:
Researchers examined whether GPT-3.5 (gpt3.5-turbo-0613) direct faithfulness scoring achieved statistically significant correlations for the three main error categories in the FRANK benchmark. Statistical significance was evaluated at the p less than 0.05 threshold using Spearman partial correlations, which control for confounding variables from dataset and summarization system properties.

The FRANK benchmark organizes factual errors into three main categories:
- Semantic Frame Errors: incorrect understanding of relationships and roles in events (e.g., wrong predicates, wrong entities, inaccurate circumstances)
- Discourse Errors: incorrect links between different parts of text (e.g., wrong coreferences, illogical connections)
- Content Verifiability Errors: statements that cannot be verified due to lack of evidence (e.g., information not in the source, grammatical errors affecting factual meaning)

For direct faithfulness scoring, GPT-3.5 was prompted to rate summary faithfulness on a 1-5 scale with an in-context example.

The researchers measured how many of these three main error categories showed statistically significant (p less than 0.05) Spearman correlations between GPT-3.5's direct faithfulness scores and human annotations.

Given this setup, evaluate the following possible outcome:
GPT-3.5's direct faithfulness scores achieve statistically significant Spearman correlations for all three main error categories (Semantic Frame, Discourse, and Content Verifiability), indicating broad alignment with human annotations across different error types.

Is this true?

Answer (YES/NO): NO